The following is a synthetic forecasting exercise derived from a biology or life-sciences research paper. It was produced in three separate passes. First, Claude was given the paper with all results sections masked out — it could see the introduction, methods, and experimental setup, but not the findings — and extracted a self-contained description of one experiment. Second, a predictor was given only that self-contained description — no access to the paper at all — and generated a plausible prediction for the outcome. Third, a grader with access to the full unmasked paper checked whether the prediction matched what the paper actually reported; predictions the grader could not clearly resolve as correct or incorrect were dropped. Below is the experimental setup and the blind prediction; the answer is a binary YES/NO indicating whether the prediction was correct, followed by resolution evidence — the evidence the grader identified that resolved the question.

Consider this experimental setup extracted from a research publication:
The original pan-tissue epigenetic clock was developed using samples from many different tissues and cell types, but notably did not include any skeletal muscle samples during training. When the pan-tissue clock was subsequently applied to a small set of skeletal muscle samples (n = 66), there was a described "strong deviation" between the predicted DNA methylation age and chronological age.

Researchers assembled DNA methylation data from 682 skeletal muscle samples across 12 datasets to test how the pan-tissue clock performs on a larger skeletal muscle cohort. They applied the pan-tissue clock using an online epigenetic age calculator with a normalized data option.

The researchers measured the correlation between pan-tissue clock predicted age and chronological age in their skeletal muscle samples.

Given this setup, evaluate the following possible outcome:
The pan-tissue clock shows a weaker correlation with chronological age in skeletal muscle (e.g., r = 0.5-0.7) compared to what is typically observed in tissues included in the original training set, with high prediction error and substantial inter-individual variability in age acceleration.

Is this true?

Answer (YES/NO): YES